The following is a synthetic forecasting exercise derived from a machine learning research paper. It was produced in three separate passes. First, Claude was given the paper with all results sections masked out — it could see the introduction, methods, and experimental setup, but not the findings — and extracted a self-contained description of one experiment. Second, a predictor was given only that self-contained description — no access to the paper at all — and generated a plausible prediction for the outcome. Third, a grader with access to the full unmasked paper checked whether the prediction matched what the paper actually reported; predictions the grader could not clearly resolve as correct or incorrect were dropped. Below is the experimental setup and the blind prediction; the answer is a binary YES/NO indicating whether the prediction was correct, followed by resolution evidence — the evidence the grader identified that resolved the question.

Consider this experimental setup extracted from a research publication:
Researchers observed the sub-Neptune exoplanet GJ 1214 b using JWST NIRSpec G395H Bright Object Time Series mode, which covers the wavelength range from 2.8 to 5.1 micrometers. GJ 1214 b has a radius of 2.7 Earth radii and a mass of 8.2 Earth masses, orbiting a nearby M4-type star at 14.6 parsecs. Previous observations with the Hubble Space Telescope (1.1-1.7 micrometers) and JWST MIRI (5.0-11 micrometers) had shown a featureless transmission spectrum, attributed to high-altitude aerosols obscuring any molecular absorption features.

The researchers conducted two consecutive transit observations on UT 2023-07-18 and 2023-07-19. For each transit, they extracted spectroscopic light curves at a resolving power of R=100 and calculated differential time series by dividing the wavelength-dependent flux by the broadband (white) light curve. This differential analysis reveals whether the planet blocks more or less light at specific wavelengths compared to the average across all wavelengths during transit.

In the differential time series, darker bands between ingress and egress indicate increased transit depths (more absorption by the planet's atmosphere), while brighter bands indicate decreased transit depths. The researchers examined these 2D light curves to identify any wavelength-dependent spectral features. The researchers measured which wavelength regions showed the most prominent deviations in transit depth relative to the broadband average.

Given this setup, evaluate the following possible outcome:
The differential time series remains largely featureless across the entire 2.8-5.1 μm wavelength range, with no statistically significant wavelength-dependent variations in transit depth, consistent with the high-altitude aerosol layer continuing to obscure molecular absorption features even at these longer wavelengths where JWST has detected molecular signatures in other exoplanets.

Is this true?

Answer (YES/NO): NO